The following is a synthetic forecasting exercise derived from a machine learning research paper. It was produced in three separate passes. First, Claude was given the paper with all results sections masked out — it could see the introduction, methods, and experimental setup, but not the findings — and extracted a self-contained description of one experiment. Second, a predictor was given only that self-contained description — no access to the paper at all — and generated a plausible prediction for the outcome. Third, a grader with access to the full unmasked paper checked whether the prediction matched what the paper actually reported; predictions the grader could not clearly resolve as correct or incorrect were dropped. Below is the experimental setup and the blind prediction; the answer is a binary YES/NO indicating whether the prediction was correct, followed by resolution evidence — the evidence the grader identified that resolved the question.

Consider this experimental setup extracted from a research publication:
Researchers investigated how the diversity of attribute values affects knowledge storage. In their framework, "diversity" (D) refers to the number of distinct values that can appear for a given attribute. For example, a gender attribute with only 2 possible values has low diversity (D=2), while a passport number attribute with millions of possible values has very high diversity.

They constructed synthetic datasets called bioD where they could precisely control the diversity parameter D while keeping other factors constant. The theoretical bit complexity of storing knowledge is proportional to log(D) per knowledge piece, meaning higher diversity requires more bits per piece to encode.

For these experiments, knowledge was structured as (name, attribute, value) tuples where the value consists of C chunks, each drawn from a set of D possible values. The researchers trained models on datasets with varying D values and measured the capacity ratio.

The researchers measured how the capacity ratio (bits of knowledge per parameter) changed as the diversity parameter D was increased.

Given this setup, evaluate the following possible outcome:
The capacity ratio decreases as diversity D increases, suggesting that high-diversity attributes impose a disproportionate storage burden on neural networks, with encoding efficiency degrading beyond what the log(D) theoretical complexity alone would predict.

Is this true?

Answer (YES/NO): NO